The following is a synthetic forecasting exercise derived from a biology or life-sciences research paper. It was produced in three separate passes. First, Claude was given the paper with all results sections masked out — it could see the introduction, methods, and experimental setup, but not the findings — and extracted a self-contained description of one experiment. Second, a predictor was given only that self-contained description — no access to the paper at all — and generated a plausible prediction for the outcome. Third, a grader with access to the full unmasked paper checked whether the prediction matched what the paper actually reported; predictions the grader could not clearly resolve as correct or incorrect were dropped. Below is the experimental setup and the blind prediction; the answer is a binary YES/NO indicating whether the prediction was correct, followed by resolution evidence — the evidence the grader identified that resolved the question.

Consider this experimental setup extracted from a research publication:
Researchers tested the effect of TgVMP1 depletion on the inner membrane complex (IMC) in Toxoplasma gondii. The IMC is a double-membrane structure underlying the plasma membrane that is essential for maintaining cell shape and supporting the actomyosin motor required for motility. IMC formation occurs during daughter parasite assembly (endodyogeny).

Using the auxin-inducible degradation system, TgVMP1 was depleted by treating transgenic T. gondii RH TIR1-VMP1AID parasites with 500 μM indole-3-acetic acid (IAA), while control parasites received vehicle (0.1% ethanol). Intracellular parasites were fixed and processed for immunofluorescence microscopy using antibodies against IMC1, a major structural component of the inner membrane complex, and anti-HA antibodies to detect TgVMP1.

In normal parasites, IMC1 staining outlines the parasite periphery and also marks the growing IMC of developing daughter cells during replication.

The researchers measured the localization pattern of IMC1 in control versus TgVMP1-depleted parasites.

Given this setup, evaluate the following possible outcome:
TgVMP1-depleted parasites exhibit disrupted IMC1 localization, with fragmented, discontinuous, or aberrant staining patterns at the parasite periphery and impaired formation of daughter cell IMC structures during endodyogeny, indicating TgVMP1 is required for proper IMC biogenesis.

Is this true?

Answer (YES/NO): NO